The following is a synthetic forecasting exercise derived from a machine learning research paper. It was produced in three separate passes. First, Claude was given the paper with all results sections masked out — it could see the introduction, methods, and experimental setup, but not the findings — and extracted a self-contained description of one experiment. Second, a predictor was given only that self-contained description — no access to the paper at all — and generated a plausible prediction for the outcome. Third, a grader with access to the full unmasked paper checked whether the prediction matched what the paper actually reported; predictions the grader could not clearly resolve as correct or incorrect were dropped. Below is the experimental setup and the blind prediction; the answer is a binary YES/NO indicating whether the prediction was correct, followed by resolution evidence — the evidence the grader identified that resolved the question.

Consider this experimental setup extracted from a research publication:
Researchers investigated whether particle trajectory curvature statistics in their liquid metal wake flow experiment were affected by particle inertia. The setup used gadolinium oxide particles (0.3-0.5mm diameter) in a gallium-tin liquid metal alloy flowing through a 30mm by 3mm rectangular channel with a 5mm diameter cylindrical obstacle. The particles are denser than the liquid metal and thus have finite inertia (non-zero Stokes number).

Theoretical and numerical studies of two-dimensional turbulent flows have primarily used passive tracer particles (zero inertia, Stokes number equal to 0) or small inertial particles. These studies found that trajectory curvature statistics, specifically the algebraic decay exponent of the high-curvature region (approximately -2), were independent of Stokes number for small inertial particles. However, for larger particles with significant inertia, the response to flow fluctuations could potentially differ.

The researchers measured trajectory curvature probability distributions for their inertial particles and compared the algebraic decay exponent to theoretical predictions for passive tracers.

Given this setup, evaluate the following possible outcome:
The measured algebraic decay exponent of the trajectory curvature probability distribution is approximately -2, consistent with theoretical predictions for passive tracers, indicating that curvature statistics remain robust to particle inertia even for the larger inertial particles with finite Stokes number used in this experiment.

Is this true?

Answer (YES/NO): YES